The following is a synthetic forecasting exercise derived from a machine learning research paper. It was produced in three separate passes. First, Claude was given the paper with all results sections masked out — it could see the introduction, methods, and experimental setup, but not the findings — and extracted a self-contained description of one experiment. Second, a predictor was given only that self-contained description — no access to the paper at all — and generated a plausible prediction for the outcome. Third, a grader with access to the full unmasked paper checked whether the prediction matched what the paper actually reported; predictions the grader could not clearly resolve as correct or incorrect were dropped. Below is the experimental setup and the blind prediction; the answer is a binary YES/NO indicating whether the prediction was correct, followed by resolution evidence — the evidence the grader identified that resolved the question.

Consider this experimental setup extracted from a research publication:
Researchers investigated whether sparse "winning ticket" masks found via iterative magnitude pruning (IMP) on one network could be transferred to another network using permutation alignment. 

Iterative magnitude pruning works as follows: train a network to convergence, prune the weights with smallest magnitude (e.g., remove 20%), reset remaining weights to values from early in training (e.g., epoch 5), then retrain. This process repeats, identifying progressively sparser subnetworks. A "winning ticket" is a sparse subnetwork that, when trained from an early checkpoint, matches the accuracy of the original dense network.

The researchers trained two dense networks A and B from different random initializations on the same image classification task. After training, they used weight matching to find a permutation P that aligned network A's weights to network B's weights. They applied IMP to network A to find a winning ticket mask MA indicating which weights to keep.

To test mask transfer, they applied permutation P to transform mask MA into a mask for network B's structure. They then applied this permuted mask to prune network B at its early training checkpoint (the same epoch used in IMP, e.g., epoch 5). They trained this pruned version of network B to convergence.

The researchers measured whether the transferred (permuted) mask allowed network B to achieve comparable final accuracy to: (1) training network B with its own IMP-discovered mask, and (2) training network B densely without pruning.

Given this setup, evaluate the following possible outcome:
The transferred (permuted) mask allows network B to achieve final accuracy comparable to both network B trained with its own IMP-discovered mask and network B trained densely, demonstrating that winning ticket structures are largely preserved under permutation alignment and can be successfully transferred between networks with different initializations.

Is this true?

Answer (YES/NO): YES